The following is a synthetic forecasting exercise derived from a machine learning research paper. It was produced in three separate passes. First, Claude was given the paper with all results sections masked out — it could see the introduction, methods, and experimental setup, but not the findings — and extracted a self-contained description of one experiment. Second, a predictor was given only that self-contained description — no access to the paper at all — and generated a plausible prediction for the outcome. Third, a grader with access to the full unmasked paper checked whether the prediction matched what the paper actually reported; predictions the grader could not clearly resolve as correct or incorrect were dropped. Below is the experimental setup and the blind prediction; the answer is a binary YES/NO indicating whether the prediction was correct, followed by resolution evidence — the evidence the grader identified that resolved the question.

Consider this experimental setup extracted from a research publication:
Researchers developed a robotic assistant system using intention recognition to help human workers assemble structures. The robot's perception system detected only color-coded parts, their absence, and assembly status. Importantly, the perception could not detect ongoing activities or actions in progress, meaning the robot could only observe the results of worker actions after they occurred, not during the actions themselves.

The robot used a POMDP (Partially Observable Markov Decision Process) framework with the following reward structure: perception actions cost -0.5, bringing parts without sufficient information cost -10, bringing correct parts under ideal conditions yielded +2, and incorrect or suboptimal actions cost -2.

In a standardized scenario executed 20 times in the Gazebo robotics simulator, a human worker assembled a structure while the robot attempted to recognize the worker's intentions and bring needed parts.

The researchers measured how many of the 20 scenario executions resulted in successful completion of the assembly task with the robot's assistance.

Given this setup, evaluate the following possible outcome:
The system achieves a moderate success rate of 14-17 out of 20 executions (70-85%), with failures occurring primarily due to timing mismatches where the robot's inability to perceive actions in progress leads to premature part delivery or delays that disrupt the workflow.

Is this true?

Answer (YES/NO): NO